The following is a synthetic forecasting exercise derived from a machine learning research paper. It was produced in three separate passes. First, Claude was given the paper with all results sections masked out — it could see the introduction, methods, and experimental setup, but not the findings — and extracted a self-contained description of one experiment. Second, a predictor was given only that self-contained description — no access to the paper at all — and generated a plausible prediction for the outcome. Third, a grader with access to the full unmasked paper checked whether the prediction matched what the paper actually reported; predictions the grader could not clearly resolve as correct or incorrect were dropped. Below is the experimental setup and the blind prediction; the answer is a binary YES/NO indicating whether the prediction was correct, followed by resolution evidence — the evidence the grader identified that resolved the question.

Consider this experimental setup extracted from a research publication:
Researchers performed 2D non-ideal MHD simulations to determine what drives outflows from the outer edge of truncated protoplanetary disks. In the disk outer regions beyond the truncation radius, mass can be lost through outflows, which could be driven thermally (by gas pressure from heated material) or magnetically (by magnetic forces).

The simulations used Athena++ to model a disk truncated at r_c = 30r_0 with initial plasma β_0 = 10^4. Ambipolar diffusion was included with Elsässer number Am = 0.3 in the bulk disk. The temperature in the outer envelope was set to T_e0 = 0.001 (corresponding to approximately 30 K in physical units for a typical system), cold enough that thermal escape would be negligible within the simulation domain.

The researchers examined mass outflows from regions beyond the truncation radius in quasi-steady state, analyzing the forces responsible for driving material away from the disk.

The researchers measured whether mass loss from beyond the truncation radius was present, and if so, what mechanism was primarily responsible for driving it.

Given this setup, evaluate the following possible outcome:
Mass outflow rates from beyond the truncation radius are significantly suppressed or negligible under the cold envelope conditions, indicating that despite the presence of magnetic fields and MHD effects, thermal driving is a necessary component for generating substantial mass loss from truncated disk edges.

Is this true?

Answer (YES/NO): NO